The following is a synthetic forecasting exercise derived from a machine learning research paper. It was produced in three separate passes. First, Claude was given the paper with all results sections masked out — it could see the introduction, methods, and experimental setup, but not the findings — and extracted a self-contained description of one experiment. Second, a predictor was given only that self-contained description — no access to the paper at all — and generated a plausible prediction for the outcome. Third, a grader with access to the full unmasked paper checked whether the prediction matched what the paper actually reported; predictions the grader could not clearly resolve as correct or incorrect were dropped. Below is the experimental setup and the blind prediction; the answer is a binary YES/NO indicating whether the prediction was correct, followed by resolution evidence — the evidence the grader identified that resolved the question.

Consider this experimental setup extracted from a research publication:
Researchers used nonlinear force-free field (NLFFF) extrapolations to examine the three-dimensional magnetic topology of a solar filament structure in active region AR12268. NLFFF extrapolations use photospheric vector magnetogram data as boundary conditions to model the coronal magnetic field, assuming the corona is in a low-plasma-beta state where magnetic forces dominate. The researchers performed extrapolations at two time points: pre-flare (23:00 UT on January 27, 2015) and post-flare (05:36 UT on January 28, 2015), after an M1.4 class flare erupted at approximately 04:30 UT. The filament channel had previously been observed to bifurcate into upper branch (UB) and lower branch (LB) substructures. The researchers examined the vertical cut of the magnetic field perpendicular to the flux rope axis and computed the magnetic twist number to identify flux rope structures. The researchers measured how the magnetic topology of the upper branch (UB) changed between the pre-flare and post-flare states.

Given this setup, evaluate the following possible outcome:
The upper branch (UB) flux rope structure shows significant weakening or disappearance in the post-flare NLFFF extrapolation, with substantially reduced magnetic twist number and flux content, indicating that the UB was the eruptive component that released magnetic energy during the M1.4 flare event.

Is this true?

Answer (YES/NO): YES